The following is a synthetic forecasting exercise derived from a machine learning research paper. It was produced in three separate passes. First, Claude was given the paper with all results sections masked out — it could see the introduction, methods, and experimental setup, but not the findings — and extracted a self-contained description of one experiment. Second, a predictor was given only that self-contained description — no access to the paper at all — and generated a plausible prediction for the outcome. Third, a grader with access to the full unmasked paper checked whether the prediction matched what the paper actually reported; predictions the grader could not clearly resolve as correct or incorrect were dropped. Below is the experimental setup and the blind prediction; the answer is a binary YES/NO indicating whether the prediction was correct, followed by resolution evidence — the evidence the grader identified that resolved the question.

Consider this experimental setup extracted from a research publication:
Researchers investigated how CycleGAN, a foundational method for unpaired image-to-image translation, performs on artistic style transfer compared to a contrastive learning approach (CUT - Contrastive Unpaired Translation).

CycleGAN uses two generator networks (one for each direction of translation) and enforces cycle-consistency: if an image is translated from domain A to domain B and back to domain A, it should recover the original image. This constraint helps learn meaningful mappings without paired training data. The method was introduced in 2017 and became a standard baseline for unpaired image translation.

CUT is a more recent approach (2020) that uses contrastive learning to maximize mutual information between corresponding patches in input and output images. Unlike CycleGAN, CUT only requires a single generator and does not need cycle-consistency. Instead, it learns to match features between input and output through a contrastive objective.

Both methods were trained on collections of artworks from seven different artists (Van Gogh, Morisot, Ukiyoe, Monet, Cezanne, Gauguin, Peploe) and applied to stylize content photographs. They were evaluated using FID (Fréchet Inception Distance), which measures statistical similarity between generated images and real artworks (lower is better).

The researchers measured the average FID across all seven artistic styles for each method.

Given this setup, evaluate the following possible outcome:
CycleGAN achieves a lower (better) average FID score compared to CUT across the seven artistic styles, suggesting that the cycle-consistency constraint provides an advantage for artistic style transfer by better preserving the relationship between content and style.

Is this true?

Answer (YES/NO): NO